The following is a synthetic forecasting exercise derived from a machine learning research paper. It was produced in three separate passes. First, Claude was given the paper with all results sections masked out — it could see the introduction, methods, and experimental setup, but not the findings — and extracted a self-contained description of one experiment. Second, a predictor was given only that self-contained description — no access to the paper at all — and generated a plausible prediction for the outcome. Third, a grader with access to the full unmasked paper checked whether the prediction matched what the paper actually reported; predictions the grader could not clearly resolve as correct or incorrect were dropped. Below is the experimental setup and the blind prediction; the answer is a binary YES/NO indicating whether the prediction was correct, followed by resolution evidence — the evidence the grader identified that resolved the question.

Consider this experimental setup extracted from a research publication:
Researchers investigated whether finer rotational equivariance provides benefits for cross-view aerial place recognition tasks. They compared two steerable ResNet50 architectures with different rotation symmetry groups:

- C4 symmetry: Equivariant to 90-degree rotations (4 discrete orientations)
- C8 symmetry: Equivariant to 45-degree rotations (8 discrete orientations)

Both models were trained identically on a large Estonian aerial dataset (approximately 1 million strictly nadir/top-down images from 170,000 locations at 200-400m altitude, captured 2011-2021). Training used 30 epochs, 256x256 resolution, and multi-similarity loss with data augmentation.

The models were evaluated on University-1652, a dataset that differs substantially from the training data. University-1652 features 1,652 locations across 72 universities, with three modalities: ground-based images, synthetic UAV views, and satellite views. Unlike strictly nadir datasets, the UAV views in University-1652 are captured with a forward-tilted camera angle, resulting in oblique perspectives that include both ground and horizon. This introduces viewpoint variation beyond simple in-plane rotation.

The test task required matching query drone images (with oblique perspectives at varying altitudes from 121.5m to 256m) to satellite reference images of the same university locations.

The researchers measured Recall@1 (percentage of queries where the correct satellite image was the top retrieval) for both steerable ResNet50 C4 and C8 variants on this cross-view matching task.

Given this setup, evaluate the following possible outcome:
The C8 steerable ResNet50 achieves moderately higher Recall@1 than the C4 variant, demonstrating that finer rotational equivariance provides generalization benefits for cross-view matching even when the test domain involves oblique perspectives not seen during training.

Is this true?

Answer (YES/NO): NO